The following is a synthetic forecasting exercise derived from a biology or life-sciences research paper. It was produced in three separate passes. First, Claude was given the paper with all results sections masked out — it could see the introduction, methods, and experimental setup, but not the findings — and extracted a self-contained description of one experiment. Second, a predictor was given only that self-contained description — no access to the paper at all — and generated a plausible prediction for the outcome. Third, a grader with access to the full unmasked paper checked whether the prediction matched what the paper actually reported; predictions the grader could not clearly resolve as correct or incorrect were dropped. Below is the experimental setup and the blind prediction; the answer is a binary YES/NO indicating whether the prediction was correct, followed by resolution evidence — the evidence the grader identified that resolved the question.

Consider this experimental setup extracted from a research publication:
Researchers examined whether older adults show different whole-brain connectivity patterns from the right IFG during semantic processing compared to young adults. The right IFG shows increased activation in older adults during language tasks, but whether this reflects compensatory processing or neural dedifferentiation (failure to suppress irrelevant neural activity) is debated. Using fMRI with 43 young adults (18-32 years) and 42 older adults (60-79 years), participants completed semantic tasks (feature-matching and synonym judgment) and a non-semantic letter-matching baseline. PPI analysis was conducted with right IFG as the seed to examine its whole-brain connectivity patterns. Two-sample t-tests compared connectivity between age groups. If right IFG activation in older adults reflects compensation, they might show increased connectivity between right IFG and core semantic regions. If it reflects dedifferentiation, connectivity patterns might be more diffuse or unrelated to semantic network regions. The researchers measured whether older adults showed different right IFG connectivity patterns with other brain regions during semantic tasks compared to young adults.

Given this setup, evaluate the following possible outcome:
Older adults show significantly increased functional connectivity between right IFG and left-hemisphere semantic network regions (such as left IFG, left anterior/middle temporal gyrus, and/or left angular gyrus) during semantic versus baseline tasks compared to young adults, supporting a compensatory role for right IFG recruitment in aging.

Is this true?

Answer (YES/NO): NO